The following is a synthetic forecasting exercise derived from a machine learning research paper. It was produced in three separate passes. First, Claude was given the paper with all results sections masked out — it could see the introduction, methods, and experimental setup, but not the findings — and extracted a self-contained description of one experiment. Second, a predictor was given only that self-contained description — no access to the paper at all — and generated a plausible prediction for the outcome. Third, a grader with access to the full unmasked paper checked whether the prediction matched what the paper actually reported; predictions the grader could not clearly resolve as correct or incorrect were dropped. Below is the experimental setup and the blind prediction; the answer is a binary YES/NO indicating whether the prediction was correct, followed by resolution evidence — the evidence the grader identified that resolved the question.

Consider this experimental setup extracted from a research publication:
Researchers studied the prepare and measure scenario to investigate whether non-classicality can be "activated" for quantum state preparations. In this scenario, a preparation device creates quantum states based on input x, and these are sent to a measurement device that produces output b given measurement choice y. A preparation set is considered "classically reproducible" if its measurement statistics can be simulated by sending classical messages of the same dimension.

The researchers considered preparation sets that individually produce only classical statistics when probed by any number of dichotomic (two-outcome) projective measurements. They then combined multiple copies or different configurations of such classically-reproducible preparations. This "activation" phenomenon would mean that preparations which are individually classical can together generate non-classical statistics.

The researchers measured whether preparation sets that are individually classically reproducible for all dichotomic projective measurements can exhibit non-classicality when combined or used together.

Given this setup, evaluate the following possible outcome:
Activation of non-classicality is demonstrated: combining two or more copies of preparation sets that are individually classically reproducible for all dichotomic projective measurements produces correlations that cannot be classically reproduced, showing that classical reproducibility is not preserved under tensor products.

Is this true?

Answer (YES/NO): NO